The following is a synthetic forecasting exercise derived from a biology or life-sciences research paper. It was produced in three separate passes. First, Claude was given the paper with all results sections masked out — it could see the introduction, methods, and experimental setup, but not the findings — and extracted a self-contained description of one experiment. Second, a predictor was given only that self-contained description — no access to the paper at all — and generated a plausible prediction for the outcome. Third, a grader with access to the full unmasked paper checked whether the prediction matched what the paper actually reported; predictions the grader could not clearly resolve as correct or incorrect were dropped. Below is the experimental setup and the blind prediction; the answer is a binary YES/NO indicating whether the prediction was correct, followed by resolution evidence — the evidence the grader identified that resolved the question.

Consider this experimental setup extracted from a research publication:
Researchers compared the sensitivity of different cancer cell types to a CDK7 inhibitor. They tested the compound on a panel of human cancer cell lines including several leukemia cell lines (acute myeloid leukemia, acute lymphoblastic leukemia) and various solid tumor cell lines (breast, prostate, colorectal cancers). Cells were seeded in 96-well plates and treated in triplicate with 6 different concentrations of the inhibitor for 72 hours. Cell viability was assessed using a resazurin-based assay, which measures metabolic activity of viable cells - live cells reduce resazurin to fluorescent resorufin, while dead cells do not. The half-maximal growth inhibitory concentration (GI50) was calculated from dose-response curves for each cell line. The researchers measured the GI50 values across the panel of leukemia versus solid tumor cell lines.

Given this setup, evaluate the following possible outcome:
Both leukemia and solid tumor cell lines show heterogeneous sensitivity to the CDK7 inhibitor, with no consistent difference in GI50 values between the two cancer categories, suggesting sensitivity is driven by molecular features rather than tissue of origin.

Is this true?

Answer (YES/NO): NO